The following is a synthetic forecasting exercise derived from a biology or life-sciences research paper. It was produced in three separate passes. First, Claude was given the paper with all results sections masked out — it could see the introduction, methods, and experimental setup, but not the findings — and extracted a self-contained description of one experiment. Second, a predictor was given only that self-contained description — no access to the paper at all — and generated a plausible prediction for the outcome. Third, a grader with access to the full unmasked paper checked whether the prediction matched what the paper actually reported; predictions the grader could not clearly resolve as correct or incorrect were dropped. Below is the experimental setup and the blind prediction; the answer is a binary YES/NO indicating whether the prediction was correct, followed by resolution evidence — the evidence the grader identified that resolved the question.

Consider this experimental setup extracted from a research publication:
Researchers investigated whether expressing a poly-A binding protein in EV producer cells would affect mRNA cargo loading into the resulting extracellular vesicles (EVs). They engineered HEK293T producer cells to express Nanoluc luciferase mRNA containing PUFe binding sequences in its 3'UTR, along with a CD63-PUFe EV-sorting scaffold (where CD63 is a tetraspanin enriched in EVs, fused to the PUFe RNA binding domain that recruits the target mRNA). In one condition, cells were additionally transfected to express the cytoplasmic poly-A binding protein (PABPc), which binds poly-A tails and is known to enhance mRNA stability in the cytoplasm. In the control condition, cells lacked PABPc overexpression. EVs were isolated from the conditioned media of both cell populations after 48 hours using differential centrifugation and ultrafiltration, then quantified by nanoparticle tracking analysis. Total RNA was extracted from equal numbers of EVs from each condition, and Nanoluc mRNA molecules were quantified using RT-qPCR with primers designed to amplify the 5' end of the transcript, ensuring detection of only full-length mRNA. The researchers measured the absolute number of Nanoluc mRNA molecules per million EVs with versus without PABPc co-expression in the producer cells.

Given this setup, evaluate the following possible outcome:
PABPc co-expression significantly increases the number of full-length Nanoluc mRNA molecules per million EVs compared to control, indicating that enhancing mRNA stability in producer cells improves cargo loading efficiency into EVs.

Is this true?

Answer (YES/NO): YES